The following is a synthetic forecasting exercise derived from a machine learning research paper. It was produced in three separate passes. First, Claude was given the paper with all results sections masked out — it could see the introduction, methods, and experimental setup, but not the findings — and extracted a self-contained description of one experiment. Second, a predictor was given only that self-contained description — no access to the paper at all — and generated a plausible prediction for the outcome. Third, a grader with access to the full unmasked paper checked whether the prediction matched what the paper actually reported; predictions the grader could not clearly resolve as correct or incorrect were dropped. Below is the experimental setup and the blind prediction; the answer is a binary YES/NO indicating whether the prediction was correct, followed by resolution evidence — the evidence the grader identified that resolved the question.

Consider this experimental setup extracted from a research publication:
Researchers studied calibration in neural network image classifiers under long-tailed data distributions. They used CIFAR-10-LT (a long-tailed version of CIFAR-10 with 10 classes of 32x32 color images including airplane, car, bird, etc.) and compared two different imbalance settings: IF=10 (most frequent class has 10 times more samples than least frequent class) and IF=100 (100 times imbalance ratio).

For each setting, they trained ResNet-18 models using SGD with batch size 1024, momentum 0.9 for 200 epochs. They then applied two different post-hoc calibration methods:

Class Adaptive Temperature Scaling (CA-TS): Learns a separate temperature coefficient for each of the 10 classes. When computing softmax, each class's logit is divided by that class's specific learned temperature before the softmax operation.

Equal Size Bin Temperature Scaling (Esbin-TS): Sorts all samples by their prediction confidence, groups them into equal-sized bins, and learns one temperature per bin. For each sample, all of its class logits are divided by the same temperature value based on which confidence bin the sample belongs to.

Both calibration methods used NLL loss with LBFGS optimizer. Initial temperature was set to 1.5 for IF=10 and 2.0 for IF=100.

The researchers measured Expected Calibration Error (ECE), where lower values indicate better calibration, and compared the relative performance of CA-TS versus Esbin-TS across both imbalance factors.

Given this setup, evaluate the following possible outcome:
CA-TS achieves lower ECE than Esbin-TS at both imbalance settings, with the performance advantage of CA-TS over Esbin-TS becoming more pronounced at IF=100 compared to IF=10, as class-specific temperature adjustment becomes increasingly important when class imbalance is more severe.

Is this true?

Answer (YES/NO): NO